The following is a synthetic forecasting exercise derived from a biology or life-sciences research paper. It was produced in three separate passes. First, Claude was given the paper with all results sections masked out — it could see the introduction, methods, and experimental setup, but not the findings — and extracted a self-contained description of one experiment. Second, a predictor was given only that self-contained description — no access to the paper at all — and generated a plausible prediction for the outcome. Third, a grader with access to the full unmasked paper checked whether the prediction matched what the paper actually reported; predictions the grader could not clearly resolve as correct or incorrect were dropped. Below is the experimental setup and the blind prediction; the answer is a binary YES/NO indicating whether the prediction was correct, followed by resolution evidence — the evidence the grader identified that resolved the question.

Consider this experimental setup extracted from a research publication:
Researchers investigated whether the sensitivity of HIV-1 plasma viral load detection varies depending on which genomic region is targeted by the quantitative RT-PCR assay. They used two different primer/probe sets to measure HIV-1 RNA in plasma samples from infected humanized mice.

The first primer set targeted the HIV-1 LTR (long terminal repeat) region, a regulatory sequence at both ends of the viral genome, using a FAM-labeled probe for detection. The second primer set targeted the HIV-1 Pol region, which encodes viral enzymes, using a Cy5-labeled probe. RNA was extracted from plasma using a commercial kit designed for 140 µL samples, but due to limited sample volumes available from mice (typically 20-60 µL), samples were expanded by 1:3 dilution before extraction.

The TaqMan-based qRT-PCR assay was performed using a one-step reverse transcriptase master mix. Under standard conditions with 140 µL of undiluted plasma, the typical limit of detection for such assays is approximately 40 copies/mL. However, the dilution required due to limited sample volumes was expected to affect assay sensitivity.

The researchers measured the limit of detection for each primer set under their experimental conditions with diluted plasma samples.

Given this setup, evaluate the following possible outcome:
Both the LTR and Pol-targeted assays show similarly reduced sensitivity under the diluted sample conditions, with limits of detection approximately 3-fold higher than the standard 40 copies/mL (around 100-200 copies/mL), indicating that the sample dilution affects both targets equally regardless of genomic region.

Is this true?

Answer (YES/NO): NO